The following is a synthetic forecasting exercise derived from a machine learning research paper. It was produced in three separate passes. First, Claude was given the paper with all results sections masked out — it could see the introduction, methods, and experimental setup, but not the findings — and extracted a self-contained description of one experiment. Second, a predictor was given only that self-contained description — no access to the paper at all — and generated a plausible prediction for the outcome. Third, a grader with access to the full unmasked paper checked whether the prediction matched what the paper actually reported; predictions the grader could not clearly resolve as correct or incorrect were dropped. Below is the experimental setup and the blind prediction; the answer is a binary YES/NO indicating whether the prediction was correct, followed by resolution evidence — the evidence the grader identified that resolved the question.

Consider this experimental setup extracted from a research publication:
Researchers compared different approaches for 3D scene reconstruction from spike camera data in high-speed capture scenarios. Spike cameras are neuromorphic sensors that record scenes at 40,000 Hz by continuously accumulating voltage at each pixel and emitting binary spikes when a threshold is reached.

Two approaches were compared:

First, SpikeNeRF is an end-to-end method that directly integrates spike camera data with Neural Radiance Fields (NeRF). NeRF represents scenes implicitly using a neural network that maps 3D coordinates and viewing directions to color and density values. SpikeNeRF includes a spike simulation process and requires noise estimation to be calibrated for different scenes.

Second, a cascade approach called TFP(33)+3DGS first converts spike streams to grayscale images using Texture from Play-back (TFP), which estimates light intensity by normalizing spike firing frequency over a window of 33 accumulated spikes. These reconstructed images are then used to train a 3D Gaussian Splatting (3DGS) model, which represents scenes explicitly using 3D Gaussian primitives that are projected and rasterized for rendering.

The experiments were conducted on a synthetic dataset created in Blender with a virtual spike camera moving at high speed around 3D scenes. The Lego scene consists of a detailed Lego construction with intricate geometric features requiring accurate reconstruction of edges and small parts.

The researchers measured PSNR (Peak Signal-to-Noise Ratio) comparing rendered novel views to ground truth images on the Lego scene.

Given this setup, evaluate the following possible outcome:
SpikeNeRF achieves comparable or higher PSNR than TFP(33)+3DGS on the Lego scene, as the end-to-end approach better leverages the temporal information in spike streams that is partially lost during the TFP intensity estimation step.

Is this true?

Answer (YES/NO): NO